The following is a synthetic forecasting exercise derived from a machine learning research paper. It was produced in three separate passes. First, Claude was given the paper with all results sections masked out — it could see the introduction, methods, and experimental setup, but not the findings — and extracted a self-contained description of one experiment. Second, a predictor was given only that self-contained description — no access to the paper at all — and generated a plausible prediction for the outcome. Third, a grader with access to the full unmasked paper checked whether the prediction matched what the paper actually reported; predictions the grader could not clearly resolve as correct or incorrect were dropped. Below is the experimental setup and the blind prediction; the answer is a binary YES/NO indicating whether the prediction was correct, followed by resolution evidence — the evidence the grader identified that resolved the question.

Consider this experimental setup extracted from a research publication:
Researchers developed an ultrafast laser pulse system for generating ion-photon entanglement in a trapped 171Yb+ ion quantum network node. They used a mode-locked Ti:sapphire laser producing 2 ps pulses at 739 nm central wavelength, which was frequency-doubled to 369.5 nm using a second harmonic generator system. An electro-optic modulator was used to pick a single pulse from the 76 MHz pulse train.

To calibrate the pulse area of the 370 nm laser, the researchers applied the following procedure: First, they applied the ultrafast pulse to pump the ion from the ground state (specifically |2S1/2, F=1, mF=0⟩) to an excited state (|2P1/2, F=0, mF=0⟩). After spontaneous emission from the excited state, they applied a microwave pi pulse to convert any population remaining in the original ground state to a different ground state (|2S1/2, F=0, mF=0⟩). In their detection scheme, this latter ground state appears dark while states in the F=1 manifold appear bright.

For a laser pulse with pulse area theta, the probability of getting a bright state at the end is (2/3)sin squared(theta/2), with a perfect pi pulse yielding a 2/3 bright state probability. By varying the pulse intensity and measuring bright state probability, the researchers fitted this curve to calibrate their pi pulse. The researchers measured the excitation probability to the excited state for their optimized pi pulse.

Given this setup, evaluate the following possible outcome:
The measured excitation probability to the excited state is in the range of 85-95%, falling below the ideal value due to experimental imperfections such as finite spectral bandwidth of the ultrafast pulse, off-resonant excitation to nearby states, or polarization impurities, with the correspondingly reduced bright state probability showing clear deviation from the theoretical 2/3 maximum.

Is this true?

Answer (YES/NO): NO